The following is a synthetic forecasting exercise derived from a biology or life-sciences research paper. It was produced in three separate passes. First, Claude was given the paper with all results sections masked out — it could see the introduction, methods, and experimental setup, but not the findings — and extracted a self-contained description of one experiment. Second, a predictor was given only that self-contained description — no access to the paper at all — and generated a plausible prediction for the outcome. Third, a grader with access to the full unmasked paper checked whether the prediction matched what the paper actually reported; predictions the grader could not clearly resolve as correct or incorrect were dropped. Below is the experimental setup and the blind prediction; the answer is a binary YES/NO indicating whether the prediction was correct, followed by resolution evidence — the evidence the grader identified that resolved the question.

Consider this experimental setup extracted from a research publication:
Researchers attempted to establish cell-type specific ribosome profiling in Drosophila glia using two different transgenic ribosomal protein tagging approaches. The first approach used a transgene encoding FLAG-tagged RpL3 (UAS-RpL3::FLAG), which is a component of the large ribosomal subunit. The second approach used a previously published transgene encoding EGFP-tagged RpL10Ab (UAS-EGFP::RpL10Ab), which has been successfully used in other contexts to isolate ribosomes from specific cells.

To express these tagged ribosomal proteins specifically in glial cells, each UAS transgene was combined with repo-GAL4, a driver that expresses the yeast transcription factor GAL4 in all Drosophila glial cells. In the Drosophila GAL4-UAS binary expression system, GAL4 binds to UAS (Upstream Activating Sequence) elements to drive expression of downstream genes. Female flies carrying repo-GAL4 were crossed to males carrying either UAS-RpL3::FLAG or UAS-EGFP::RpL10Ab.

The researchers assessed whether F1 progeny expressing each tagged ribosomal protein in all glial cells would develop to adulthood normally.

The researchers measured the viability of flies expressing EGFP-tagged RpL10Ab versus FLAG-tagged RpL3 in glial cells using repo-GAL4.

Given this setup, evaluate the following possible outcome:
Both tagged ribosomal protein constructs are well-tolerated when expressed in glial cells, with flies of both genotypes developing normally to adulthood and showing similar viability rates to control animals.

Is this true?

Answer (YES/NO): NO